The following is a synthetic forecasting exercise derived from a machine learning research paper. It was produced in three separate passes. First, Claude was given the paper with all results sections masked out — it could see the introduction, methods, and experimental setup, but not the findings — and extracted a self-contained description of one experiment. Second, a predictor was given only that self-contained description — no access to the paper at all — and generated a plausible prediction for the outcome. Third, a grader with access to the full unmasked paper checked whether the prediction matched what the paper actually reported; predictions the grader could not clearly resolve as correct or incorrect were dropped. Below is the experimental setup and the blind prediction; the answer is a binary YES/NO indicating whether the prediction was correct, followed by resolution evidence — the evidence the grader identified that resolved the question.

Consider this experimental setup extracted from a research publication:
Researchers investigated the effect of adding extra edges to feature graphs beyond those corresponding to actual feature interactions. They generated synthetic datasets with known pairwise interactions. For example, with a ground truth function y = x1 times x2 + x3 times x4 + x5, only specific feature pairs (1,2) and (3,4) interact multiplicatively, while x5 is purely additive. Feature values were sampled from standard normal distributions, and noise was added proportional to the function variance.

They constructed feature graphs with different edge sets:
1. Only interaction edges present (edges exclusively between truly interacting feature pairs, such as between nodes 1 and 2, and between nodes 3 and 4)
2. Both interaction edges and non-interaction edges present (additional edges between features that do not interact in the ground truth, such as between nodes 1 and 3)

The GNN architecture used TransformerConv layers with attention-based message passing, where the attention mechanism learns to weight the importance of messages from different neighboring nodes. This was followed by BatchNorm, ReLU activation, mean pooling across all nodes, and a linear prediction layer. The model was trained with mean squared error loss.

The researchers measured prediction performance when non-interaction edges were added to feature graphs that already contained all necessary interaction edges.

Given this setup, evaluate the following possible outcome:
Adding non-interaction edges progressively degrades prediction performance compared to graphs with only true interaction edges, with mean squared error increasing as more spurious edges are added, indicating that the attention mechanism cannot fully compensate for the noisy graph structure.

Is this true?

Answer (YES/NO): YES